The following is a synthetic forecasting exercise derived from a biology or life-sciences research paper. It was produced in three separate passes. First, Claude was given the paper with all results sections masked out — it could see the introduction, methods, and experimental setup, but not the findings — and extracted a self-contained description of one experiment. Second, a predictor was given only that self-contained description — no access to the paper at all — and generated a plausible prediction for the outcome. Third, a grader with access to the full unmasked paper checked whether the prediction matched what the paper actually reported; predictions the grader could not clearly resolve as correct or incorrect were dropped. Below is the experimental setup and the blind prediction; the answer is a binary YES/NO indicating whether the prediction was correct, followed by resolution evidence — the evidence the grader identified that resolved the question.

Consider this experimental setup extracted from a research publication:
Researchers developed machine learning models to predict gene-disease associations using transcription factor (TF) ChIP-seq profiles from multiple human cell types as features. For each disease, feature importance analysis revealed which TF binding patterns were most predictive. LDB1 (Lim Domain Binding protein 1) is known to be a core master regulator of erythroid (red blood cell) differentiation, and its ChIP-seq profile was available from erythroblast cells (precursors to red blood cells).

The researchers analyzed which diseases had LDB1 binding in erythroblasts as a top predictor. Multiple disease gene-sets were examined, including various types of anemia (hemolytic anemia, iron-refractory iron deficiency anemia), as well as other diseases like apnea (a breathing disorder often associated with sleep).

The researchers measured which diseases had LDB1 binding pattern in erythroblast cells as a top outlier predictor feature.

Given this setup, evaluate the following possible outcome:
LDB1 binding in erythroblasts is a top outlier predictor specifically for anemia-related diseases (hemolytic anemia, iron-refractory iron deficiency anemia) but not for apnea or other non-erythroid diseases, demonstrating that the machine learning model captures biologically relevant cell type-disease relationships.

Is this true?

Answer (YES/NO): NO